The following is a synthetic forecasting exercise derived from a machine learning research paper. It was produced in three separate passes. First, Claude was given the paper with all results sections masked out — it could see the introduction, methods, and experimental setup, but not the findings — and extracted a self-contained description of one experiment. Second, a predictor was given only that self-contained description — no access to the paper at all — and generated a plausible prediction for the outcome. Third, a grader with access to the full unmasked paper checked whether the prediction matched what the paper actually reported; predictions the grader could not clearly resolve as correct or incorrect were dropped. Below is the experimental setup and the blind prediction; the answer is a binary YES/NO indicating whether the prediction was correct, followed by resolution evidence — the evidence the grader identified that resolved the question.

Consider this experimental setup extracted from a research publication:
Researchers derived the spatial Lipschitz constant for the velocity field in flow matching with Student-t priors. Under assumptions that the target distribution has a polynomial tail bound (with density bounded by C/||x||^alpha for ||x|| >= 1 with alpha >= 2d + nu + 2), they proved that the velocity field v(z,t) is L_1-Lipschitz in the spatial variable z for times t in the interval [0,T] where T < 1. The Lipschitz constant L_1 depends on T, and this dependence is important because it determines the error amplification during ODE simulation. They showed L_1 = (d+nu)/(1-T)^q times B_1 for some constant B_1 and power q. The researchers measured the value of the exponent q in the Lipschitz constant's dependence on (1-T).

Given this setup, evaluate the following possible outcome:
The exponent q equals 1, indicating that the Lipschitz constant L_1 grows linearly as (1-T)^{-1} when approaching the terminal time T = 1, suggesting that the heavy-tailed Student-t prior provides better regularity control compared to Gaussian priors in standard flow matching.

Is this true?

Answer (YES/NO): NO